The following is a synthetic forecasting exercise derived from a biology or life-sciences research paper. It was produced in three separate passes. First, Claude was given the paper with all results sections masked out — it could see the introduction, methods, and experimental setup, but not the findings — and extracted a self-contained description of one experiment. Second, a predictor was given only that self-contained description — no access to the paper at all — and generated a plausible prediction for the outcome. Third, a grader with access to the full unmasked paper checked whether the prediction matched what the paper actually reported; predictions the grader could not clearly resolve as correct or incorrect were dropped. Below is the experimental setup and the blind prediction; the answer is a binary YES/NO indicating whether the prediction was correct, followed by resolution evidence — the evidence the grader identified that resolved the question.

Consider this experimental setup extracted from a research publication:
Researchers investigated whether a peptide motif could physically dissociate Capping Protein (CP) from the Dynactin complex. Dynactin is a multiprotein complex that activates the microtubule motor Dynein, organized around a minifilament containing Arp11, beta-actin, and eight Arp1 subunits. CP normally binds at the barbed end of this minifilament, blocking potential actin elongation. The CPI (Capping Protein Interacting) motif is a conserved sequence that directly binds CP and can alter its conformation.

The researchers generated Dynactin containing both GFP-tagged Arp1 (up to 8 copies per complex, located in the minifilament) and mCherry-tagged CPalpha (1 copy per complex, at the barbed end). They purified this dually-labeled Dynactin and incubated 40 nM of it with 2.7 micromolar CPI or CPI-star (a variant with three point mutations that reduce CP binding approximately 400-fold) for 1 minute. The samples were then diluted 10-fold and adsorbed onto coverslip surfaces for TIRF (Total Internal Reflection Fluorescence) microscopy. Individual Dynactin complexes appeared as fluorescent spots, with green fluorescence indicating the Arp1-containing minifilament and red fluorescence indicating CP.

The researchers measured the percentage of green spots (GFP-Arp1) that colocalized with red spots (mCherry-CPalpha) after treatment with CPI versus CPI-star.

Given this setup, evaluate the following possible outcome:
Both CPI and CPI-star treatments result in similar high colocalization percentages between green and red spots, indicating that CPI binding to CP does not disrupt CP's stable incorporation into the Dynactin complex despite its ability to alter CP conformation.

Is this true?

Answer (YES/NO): NO